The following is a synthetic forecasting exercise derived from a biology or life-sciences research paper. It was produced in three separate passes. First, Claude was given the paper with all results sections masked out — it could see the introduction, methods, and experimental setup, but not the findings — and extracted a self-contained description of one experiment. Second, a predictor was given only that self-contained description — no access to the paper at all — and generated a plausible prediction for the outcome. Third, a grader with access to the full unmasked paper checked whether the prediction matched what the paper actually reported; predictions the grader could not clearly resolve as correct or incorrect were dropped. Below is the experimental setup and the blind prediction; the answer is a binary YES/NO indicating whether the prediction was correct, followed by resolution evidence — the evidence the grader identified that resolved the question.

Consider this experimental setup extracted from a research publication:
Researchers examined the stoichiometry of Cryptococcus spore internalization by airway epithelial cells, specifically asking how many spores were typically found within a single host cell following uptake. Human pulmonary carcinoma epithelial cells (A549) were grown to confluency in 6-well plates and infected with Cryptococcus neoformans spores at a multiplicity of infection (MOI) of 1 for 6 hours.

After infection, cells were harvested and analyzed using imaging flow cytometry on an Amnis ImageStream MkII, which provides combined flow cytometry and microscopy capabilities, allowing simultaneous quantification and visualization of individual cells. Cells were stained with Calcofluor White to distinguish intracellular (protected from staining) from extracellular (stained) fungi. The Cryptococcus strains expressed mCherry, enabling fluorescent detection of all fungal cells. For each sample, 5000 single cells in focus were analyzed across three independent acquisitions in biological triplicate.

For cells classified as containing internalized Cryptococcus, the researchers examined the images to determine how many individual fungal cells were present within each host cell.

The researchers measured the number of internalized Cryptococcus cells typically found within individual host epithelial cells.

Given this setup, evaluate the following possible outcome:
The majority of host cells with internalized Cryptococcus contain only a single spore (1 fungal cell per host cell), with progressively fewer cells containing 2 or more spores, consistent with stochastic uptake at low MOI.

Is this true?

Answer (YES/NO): YES